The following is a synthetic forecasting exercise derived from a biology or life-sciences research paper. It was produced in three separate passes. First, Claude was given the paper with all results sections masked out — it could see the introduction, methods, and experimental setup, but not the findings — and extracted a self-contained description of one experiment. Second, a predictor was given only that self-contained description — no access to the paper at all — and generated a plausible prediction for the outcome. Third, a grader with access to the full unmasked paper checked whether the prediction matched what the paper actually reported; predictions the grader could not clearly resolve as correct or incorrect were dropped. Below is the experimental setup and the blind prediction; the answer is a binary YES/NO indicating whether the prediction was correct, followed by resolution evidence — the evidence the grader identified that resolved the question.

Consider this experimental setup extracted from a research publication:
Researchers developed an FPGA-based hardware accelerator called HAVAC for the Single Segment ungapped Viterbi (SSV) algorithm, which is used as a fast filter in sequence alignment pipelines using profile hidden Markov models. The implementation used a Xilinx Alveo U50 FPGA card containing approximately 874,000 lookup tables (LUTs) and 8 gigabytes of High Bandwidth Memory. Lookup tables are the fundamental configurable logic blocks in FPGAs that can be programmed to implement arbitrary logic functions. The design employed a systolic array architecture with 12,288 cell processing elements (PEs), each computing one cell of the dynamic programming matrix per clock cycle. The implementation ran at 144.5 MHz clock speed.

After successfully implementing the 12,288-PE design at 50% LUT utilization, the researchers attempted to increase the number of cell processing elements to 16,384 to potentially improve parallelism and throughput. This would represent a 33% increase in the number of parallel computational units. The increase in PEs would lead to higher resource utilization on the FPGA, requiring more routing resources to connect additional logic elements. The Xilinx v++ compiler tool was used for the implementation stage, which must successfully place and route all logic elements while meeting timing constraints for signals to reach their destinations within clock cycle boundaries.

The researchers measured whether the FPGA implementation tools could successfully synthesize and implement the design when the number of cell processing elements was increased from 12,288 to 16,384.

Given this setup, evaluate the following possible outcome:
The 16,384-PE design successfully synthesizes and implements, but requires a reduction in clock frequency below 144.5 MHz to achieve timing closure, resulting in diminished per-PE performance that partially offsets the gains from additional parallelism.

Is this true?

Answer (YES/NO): NO